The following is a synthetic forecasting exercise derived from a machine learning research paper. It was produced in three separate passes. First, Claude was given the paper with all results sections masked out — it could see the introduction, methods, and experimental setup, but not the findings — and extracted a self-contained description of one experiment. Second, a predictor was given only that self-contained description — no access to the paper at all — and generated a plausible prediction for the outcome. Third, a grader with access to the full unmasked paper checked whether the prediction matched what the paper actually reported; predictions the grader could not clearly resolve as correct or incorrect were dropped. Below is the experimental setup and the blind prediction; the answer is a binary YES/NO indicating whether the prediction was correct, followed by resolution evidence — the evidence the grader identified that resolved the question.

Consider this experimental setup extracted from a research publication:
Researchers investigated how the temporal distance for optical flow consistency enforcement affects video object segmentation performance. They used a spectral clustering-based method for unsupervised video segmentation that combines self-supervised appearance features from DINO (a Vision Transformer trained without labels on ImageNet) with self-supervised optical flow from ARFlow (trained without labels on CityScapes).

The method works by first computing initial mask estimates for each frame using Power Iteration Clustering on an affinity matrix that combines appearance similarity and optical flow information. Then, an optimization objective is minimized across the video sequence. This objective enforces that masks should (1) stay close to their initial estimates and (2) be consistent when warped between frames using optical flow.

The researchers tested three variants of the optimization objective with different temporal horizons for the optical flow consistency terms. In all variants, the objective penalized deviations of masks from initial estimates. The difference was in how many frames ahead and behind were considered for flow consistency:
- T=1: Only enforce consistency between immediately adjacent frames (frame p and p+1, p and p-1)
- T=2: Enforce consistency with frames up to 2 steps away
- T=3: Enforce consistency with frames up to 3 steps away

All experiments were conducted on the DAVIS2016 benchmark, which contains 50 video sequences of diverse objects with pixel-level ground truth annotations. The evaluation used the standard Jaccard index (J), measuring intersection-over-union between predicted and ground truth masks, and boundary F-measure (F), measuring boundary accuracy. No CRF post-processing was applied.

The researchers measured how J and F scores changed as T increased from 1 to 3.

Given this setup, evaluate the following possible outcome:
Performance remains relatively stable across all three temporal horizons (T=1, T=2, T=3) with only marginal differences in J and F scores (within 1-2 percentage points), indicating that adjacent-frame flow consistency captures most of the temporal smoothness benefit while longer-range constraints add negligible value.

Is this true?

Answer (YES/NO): NO